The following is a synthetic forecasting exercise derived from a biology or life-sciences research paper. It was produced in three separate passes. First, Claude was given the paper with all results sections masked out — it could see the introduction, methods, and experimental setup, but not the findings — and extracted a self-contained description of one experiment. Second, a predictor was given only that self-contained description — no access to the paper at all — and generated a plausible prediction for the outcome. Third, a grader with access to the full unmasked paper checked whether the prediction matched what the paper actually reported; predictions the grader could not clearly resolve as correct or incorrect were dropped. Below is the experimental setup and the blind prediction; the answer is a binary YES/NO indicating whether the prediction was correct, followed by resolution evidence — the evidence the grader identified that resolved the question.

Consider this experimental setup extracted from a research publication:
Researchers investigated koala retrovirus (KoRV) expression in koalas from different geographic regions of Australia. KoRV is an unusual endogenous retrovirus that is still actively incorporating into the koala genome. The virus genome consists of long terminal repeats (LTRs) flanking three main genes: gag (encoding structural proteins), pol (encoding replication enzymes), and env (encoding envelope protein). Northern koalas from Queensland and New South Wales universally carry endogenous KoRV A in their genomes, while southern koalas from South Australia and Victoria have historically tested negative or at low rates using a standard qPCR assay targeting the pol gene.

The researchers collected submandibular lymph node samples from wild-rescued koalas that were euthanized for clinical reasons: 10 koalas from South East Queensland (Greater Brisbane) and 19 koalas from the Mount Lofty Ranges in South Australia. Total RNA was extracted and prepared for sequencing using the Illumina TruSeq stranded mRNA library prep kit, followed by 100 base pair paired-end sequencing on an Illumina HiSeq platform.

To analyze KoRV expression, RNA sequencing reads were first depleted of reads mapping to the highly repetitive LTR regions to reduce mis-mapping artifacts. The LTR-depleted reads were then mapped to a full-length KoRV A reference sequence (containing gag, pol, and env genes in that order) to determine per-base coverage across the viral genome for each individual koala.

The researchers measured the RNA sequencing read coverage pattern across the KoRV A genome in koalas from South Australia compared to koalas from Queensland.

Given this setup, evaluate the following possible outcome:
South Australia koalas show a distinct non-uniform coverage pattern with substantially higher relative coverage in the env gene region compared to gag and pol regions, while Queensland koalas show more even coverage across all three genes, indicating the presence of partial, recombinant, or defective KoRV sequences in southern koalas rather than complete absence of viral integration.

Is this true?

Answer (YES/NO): NO